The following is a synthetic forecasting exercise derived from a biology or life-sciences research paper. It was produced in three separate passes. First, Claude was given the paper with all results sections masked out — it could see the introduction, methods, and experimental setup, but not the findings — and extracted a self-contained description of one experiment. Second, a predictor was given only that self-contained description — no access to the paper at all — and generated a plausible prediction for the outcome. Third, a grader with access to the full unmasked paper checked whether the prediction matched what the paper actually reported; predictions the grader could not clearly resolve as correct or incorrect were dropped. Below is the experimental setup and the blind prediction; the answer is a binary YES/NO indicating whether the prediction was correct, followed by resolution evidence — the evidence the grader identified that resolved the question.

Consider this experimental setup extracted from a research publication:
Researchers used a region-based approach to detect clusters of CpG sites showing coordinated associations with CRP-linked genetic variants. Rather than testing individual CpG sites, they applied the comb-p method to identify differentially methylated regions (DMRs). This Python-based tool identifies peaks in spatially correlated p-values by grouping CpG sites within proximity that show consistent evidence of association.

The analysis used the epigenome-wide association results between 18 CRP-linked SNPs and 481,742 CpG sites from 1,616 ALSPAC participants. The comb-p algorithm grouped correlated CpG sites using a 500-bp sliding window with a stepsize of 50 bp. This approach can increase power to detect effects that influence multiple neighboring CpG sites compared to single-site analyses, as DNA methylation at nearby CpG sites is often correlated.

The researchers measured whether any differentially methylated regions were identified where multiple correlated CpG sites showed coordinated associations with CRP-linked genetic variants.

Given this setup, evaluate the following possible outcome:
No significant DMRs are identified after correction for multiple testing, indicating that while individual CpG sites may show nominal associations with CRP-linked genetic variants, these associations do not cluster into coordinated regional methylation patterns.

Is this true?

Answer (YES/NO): YES